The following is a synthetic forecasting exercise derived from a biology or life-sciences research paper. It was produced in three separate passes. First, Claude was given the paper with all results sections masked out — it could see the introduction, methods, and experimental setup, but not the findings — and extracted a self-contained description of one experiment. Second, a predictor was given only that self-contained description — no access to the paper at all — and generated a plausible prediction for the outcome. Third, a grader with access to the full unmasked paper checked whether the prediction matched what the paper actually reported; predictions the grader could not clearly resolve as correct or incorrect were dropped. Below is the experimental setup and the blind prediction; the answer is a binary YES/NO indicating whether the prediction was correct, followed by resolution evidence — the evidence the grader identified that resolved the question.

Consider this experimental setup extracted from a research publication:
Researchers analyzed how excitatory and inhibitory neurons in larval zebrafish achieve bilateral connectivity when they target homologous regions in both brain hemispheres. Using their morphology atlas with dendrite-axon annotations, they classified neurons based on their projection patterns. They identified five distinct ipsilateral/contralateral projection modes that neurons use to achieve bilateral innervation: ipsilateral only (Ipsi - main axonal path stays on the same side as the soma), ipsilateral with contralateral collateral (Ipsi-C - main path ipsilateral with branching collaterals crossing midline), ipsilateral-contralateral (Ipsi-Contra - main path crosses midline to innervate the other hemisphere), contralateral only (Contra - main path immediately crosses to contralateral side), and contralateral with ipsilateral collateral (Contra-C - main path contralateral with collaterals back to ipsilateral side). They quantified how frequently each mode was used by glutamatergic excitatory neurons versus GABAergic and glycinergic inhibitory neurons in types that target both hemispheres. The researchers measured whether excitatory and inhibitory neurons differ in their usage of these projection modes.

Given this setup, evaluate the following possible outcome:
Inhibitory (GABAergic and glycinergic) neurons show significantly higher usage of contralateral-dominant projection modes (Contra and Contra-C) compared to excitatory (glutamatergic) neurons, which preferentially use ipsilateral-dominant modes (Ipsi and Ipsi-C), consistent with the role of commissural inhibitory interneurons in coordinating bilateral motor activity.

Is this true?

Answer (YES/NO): NO